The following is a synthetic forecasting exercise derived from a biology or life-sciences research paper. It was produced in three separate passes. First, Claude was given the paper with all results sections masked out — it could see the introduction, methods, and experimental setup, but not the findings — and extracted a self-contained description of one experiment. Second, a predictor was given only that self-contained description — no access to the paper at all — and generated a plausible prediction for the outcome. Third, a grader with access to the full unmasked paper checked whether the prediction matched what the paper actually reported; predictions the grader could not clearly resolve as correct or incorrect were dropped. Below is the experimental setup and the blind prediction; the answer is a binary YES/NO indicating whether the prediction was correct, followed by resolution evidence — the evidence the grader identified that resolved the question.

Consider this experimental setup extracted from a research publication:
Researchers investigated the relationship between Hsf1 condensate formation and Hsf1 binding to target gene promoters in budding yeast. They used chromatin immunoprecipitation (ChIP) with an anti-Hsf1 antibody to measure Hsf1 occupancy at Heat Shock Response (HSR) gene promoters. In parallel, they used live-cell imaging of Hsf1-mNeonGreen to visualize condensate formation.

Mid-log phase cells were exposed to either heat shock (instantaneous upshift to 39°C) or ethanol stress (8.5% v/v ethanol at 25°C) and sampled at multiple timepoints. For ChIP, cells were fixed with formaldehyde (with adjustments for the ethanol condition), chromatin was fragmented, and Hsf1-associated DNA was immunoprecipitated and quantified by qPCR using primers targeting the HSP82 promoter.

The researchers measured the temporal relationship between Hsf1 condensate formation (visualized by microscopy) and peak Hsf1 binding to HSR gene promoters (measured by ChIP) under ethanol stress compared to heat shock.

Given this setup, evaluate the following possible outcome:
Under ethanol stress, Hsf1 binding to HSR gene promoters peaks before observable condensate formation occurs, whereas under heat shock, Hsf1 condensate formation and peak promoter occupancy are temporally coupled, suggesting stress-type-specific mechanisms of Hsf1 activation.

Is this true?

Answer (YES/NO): NO